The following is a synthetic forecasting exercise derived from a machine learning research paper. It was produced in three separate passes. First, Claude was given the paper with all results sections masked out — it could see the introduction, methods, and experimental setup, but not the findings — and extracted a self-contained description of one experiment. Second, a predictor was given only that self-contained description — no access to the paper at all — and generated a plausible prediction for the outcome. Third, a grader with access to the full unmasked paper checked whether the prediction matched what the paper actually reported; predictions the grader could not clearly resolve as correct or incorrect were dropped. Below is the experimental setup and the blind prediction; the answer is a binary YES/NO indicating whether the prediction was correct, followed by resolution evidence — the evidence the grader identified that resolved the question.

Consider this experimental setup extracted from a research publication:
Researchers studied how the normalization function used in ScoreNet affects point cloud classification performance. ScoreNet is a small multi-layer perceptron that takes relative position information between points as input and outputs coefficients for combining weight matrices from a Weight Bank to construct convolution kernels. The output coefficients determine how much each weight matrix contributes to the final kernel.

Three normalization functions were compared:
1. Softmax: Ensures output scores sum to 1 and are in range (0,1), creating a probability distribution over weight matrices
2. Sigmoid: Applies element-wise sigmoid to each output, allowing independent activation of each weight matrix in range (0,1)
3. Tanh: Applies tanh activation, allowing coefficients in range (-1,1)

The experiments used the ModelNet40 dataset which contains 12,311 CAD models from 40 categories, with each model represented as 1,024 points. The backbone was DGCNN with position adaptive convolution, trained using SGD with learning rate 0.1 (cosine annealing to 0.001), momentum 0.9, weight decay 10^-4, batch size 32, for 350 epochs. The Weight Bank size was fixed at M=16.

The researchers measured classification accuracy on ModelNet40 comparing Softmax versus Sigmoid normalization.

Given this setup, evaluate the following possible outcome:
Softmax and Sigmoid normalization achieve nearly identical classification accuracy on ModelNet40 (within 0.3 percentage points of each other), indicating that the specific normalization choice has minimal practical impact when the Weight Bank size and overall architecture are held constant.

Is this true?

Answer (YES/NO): NO